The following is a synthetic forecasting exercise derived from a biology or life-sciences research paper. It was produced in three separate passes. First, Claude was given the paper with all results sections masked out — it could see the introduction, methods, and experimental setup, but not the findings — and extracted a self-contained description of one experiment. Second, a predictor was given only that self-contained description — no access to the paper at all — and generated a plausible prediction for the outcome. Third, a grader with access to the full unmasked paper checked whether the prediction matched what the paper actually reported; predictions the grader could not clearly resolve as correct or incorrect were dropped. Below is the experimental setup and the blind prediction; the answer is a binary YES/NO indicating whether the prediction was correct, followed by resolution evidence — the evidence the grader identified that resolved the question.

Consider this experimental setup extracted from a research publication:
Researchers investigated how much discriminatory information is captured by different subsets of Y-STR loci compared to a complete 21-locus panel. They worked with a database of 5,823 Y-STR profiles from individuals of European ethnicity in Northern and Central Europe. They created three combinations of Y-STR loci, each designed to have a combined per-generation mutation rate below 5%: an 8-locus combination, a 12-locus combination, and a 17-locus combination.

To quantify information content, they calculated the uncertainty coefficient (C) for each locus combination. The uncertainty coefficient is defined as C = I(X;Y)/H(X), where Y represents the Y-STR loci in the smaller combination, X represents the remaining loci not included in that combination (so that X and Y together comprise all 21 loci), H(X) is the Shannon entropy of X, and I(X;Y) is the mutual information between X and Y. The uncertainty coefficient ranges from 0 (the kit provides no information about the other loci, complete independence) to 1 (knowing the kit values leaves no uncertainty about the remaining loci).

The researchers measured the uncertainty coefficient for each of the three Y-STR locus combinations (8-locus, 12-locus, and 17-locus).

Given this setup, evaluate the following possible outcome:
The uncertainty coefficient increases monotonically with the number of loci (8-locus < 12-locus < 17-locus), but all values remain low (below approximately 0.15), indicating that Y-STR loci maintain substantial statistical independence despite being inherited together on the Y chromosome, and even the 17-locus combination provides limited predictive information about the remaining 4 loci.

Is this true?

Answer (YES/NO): NO